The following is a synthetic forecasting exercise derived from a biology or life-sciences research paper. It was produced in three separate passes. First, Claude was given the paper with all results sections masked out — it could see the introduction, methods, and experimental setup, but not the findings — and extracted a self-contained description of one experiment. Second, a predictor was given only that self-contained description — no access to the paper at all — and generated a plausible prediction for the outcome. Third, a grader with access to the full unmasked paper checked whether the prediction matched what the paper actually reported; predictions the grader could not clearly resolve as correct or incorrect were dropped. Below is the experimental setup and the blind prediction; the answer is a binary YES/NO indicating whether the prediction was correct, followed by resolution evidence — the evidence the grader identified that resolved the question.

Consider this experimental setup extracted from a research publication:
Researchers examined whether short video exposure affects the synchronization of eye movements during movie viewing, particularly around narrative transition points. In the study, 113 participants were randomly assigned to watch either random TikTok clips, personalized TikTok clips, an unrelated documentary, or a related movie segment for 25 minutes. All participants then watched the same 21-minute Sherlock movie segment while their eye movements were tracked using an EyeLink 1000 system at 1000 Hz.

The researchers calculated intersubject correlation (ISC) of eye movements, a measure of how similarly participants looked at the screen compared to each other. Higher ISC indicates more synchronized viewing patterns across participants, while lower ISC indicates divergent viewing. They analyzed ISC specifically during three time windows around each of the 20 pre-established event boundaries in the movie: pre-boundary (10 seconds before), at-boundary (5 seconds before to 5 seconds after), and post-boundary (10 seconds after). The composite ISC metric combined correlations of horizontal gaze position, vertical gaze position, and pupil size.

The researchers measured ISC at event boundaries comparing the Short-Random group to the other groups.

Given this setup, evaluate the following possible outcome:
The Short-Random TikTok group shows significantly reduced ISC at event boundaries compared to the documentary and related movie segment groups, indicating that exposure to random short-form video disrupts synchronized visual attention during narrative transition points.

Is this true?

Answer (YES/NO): NO